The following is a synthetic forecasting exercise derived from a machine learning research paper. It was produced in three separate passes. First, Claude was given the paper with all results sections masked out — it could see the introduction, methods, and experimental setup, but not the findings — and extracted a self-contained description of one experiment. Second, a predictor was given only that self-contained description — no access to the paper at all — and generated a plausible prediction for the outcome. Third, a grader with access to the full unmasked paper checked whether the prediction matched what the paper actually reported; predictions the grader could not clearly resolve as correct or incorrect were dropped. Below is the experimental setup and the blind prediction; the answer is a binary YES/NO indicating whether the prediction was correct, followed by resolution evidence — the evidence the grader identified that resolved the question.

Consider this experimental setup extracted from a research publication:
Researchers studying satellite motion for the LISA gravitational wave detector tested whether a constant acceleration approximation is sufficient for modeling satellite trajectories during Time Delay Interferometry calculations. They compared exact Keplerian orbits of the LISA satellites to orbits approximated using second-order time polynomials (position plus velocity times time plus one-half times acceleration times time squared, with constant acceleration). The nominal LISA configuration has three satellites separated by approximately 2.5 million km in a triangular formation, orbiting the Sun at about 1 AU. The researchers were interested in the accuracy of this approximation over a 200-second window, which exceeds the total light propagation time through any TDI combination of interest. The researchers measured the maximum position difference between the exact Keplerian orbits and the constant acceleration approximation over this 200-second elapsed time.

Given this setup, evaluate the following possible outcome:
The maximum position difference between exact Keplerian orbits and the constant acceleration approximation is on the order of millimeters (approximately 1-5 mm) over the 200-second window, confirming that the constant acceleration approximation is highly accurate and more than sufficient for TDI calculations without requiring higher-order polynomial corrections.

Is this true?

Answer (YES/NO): NO